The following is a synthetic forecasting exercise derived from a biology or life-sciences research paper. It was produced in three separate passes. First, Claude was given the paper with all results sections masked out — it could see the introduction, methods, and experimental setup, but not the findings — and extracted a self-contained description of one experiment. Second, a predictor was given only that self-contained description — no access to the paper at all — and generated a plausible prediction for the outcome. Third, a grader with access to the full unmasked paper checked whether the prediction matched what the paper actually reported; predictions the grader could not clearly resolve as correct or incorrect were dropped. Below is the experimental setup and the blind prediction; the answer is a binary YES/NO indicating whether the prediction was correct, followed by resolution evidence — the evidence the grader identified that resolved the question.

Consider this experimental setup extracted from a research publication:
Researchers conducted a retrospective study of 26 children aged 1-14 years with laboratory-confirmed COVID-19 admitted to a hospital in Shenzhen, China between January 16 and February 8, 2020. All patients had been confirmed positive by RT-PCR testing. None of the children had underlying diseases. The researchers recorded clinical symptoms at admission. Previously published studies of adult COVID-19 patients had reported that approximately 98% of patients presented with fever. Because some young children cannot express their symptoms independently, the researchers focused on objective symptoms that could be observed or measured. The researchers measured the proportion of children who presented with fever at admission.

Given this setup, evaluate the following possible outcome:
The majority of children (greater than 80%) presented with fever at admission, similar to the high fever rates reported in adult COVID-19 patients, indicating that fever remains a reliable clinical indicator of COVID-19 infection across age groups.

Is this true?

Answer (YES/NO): NO